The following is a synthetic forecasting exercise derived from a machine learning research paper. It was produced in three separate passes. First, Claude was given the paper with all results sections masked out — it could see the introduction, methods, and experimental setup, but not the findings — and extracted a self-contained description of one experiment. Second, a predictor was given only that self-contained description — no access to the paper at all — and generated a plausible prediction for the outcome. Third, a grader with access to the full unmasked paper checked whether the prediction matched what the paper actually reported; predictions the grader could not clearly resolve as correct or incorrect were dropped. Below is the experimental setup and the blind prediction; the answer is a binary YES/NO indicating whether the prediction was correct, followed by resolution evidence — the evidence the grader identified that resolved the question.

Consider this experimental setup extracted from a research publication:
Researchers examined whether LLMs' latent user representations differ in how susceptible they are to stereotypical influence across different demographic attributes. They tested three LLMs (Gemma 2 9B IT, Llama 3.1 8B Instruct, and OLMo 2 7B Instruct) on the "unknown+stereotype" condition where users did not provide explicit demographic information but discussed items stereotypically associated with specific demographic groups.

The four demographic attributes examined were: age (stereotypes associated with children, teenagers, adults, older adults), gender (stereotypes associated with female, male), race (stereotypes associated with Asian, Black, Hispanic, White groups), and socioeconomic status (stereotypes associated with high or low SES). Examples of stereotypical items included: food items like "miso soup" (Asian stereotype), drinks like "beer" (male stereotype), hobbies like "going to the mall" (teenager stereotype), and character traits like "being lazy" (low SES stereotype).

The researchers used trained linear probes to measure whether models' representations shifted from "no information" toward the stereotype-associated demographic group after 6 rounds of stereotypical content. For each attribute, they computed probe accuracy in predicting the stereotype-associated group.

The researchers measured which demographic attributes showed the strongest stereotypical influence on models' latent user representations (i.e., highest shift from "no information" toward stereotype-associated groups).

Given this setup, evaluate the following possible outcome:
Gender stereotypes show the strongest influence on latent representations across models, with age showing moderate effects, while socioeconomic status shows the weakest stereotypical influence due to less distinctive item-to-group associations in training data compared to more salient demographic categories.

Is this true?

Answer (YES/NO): NO